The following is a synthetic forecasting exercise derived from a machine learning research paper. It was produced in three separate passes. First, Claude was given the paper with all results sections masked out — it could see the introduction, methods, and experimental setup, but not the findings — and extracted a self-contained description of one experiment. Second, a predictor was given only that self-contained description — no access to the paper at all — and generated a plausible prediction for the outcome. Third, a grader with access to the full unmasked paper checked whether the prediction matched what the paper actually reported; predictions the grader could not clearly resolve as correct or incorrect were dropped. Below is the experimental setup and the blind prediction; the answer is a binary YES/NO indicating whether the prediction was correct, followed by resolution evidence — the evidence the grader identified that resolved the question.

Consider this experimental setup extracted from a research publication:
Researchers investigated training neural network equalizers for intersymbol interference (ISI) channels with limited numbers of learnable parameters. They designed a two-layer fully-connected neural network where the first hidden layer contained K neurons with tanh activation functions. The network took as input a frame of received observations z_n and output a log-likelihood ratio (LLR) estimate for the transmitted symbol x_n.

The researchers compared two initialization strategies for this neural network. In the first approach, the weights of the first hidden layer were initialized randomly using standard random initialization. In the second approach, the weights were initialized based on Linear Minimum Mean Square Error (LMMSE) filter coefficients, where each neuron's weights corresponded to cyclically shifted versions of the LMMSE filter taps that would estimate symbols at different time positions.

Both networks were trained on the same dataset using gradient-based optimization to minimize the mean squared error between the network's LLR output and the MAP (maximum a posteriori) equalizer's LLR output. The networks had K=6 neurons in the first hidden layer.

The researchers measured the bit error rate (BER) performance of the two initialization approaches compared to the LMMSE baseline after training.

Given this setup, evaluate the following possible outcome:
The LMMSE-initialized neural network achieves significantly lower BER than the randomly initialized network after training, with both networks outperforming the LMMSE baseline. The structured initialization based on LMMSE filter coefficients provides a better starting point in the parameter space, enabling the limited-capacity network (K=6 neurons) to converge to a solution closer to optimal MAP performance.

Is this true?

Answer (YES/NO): NO